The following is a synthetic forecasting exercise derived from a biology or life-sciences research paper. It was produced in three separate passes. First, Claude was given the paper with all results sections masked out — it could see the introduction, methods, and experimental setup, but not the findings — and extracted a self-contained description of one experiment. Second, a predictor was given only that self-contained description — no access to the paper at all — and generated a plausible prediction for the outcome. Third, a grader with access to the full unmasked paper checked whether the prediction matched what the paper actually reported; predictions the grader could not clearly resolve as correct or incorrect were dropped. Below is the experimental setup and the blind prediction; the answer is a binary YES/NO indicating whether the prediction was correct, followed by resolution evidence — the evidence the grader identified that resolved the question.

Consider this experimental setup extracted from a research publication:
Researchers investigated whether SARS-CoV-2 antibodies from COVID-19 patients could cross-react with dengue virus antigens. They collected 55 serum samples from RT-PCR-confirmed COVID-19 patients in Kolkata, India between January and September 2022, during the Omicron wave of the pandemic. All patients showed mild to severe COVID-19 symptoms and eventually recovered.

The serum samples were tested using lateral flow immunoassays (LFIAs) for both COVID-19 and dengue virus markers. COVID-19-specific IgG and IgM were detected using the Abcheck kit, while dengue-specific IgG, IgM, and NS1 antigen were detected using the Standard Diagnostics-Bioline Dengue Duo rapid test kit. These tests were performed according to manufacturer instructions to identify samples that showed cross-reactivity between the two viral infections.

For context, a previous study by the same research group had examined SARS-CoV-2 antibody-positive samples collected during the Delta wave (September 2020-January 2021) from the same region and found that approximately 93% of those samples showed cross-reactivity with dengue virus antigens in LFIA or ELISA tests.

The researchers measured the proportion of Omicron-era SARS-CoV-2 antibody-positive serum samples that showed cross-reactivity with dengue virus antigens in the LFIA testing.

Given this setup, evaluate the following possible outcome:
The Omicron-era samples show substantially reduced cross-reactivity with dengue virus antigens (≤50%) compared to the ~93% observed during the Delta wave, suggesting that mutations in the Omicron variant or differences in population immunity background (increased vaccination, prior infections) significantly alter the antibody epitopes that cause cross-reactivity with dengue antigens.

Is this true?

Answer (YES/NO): YES